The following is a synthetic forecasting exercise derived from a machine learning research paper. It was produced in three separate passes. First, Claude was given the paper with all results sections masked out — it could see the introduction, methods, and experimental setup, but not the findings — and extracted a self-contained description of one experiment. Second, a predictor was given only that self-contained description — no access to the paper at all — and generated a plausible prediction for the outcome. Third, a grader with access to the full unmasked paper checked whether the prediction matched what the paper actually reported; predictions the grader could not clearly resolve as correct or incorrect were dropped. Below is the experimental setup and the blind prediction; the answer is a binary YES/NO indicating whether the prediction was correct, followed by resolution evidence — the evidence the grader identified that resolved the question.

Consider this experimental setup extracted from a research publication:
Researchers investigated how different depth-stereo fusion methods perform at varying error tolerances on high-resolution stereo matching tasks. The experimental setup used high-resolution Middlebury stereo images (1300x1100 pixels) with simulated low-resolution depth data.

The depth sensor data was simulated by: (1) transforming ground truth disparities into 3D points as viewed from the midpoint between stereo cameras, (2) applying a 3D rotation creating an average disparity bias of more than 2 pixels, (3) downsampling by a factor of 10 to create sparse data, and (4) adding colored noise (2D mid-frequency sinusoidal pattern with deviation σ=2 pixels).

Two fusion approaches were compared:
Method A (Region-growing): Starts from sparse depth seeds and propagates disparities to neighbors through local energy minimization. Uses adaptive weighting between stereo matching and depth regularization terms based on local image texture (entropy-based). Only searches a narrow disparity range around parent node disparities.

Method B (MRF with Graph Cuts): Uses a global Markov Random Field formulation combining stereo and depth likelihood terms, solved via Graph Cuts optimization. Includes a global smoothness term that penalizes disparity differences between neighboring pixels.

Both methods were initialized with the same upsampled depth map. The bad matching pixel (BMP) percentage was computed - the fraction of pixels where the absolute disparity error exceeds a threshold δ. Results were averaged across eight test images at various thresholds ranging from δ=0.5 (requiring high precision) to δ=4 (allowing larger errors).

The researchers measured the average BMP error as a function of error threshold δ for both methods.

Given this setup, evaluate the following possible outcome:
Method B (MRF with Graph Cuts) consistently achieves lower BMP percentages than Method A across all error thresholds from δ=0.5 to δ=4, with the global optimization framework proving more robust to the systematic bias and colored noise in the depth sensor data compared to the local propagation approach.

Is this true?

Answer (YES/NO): NO